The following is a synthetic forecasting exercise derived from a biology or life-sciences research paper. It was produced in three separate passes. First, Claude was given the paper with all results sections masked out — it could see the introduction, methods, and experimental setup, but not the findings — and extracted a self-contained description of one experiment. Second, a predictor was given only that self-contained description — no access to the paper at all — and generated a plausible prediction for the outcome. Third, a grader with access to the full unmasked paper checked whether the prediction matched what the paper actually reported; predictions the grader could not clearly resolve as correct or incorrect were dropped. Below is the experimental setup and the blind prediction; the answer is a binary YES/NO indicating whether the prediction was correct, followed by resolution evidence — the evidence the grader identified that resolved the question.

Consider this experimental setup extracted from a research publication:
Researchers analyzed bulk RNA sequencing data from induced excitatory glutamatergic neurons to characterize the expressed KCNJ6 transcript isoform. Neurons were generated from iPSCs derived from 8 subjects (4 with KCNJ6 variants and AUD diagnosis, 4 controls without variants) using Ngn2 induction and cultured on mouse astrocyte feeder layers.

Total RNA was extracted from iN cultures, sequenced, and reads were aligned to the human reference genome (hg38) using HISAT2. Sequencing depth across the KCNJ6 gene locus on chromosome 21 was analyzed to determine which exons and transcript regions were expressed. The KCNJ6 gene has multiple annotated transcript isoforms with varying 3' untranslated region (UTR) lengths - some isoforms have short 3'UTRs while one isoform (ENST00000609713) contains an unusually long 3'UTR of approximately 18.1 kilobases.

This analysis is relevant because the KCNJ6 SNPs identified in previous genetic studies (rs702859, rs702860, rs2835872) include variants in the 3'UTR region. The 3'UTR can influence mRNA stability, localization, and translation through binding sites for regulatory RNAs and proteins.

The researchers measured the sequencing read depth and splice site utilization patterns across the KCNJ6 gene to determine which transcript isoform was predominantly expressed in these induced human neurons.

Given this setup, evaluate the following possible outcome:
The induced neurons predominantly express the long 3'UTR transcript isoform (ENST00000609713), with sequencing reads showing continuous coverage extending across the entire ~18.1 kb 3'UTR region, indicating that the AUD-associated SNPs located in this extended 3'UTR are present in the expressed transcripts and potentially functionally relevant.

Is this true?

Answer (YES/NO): YES